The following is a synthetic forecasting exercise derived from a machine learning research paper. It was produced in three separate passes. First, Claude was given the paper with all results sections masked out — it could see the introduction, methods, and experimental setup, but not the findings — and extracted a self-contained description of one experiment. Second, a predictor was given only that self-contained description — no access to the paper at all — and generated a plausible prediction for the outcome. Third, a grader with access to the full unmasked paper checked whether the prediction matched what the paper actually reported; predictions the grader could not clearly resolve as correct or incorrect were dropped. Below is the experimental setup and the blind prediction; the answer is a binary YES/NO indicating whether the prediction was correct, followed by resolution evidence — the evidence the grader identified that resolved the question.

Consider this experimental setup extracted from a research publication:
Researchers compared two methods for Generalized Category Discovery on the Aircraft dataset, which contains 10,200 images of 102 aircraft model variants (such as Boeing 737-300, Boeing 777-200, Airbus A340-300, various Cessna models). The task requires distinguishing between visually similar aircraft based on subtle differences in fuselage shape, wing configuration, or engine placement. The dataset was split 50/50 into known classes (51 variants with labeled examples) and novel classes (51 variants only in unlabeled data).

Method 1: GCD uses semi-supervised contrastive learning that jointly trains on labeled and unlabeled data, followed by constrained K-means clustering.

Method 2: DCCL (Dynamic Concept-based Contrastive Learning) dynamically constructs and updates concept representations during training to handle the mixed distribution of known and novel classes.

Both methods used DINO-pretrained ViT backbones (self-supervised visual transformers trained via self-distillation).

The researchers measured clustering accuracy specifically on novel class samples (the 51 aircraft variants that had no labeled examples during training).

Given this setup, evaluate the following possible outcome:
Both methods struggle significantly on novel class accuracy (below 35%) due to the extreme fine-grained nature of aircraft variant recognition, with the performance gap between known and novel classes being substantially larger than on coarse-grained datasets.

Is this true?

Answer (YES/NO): NO